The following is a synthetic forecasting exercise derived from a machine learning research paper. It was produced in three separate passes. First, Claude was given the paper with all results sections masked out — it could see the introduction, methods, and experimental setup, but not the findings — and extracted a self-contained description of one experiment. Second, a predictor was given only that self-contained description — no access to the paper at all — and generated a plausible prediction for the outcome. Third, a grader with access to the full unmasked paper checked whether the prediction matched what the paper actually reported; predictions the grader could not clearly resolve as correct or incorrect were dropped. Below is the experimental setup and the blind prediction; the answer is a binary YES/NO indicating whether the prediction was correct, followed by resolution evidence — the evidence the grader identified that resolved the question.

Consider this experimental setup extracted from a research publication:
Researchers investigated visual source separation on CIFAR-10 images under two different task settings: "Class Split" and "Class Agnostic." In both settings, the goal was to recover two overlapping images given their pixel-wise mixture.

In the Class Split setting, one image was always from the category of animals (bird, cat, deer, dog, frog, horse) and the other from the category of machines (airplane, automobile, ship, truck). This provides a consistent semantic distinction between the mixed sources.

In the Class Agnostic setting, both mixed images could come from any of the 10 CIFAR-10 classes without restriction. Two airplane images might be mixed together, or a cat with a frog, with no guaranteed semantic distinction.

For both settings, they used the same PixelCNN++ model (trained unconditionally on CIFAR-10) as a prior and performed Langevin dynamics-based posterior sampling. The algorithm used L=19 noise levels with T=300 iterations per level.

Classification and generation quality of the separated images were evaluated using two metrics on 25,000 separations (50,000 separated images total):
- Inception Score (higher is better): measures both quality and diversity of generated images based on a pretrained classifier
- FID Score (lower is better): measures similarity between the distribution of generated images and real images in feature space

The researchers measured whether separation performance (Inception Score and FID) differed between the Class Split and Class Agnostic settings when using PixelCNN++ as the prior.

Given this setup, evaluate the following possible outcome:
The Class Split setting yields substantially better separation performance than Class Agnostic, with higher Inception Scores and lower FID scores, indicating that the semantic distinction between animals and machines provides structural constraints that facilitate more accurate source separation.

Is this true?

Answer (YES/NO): NO